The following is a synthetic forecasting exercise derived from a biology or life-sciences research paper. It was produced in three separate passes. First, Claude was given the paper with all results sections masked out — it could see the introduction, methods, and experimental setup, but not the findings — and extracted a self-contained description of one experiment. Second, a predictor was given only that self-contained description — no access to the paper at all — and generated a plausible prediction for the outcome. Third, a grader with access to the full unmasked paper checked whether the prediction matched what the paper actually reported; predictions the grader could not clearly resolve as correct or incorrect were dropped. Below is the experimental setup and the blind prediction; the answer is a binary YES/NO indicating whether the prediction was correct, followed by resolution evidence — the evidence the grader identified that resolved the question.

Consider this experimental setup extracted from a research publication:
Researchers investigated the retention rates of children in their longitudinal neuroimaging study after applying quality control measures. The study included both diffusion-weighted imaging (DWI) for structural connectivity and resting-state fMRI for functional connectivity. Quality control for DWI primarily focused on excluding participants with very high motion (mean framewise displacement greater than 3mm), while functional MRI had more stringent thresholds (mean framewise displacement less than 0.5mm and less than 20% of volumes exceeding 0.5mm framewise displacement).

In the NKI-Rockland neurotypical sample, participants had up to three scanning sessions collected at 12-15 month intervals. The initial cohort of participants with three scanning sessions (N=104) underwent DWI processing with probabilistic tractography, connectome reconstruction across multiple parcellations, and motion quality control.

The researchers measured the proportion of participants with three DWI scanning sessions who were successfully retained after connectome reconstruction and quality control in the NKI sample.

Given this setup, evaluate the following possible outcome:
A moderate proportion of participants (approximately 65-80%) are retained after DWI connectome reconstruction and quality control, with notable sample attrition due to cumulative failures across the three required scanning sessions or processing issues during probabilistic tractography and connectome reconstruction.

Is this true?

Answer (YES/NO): NO